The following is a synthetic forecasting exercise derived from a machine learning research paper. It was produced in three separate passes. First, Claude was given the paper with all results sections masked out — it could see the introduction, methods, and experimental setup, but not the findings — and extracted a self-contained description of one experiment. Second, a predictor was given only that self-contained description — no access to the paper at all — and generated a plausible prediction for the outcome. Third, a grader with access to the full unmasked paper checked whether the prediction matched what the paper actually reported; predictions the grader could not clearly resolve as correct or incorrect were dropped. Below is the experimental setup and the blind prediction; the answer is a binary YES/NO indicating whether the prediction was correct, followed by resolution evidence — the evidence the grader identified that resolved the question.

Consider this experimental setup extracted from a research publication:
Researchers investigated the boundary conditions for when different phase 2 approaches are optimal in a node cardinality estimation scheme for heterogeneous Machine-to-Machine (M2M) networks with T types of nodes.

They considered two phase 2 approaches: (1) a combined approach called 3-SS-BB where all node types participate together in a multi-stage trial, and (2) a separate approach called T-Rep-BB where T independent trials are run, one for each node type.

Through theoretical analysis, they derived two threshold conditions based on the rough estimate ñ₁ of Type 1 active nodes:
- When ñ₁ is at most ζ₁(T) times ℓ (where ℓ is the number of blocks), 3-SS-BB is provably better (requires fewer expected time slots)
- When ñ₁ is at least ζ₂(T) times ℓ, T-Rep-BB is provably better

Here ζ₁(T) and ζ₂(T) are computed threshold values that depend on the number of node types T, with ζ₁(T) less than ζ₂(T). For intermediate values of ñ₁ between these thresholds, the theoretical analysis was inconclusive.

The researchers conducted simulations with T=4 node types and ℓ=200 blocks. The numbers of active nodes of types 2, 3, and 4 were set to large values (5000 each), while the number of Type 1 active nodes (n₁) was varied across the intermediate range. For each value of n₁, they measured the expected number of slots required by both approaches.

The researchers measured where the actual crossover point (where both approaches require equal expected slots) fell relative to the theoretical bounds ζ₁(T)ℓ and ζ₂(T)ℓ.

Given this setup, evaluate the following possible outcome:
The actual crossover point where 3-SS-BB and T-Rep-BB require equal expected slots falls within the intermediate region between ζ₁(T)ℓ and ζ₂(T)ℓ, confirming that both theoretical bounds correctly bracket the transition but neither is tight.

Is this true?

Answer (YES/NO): YES